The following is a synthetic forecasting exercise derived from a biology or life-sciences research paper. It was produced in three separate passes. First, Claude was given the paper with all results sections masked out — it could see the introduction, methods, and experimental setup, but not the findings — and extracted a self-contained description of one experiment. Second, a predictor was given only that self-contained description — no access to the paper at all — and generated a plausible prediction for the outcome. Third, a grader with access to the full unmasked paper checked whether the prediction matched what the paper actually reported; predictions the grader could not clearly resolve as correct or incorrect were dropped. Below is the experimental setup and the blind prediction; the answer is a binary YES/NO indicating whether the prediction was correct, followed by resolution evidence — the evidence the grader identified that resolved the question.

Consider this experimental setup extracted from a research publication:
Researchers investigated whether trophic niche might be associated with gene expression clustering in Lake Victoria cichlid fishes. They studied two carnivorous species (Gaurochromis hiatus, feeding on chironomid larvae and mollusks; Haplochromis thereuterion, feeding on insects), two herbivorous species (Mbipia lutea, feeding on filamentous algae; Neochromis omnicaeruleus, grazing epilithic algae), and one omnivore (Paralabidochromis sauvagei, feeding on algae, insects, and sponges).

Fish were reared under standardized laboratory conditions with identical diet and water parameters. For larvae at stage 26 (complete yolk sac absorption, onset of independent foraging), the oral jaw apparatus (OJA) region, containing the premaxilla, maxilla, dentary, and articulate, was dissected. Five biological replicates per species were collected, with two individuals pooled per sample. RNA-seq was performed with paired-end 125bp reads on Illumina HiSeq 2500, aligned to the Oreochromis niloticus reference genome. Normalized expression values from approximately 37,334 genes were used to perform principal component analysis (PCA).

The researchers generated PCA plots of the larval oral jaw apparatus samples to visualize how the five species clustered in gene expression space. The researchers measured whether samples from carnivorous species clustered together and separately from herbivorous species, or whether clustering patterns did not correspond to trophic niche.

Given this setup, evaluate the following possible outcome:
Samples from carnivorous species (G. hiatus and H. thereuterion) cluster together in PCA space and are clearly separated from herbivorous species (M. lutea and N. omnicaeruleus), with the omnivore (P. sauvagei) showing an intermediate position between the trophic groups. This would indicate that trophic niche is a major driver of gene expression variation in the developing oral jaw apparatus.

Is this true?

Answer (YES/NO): NO